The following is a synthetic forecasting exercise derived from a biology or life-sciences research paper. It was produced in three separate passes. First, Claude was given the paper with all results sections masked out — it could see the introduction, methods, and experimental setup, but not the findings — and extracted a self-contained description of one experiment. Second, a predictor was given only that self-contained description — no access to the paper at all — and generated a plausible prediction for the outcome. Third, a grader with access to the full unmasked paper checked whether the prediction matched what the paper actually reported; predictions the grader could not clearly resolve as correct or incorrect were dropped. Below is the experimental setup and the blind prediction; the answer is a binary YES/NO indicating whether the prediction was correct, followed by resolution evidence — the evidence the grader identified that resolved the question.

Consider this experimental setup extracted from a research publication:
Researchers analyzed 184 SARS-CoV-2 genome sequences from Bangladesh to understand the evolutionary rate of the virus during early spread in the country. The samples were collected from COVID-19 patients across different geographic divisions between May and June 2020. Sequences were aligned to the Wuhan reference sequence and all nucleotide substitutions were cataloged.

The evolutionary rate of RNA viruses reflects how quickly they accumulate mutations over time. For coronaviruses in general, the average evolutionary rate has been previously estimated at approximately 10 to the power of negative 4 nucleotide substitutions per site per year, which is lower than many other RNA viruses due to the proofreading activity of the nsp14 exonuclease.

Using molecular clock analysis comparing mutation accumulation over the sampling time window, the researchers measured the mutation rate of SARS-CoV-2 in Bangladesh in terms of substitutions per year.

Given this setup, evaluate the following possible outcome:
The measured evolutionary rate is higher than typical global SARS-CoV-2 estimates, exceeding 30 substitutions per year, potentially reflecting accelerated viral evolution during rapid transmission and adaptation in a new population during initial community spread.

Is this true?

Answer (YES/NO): NO